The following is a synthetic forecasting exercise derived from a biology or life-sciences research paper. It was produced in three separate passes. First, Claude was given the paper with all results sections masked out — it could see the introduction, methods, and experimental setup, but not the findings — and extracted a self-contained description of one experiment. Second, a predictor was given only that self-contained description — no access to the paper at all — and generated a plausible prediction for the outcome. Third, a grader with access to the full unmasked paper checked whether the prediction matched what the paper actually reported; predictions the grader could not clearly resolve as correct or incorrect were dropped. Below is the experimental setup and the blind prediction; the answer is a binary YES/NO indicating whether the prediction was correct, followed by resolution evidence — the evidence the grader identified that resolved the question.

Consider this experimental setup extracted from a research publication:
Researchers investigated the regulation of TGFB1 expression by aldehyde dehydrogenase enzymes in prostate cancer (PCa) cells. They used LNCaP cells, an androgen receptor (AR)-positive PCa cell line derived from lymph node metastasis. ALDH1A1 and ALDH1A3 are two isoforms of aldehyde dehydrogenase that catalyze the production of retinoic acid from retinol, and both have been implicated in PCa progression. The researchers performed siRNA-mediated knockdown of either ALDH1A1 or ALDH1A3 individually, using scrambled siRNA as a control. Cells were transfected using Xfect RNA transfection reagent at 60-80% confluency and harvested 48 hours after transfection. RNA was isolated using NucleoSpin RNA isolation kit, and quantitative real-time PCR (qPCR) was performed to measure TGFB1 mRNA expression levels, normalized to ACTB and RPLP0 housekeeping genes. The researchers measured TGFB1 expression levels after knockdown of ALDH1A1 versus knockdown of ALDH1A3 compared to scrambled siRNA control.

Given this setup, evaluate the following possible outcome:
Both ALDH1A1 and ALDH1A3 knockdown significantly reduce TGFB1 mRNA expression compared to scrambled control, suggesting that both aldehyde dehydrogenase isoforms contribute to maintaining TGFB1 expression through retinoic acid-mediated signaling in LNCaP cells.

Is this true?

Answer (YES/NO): NO